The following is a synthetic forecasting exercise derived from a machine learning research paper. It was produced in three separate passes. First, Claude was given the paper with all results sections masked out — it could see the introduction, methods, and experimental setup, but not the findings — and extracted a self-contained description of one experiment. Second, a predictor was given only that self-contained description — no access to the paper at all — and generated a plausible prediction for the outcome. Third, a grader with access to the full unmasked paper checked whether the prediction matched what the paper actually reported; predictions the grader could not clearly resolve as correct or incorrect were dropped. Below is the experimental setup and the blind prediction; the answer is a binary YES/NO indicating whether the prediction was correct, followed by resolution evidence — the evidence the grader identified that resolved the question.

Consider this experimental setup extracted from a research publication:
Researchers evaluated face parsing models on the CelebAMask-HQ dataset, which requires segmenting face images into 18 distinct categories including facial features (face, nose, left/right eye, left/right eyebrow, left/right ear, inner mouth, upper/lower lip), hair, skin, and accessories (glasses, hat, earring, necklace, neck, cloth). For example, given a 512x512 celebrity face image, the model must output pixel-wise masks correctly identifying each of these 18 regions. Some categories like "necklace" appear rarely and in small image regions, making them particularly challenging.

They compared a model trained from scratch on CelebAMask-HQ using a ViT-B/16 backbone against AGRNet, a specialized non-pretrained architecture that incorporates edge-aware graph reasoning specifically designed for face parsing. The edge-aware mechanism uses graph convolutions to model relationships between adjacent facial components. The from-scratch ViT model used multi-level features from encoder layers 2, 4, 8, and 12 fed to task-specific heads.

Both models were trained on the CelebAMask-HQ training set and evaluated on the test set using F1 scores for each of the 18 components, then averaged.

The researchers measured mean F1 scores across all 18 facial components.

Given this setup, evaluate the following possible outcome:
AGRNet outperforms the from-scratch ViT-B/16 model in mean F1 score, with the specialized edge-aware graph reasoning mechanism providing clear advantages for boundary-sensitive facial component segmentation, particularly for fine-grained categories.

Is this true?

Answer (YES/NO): NO